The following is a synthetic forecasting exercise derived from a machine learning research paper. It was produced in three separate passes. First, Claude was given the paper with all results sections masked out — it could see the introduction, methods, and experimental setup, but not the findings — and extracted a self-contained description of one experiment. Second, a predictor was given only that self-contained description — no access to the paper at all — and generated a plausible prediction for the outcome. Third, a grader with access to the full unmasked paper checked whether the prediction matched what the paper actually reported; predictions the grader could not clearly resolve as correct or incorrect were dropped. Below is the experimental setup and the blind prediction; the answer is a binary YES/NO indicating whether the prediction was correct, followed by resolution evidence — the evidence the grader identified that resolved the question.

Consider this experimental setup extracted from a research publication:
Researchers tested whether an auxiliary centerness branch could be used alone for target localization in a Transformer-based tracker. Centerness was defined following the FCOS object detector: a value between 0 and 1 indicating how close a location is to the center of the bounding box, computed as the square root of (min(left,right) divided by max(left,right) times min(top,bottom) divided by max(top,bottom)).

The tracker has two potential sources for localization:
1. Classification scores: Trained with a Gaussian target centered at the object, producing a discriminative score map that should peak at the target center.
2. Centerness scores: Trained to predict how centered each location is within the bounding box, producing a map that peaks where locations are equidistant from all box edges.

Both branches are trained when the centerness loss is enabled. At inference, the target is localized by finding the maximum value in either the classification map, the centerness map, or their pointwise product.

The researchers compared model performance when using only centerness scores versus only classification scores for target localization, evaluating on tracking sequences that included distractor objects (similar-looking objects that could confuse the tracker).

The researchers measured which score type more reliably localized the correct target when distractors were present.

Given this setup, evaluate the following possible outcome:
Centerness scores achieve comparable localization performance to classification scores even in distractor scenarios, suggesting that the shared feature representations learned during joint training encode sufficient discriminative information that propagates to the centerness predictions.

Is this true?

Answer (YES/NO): NO